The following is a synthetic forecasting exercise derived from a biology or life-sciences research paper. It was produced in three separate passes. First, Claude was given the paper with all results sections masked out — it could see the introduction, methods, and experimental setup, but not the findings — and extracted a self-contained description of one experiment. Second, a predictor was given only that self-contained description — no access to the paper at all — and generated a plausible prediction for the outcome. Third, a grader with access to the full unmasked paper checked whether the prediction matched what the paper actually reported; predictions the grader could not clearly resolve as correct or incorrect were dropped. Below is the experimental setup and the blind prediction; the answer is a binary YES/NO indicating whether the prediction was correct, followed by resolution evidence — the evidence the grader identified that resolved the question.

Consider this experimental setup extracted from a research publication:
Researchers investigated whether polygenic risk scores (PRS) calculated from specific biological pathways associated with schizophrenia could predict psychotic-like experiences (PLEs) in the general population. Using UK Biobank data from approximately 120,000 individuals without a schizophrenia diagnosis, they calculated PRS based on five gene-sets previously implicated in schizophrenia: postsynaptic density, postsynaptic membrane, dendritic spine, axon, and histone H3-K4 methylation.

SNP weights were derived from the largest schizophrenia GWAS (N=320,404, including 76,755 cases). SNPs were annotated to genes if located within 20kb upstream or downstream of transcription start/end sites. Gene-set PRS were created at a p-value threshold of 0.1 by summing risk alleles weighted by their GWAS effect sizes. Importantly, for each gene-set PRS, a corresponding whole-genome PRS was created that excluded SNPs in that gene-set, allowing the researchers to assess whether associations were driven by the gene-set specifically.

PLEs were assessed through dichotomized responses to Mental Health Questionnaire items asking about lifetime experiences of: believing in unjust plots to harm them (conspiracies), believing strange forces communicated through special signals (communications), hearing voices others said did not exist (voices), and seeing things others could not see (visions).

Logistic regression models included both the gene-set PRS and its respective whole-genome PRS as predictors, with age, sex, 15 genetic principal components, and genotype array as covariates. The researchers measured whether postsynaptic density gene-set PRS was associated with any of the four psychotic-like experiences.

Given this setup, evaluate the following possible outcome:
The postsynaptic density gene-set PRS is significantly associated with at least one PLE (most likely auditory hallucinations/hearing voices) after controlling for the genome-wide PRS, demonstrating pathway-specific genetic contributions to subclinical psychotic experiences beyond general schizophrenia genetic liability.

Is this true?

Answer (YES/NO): NO